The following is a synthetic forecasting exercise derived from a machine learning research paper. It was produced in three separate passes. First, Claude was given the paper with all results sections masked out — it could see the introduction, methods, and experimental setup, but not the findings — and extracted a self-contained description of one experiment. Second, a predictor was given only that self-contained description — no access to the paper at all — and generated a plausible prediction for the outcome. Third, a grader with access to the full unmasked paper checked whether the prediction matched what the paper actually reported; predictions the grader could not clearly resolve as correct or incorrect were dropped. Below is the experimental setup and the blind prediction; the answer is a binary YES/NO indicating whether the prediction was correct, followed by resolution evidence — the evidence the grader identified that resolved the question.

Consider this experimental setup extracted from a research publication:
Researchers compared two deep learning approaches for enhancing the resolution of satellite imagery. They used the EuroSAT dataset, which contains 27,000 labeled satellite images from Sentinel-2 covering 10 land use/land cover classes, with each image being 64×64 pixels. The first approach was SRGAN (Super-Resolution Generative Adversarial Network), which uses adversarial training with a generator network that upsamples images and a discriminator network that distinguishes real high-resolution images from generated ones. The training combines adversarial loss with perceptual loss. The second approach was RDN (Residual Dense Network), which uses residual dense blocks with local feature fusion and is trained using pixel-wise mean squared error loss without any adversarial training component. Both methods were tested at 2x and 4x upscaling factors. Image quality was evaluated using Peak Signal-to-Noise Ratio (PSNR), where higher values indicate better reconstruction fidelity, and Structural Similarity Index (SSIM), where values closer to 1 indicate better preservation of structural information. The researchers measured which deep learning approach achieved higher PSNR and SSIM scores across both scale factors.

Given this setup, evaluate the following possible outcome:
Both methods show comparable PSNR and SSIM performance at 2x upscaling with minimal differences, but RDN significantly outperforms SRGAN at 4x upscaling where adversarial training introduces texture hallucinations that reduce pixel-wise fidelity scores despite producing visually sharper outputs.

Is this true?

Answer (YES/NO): NO